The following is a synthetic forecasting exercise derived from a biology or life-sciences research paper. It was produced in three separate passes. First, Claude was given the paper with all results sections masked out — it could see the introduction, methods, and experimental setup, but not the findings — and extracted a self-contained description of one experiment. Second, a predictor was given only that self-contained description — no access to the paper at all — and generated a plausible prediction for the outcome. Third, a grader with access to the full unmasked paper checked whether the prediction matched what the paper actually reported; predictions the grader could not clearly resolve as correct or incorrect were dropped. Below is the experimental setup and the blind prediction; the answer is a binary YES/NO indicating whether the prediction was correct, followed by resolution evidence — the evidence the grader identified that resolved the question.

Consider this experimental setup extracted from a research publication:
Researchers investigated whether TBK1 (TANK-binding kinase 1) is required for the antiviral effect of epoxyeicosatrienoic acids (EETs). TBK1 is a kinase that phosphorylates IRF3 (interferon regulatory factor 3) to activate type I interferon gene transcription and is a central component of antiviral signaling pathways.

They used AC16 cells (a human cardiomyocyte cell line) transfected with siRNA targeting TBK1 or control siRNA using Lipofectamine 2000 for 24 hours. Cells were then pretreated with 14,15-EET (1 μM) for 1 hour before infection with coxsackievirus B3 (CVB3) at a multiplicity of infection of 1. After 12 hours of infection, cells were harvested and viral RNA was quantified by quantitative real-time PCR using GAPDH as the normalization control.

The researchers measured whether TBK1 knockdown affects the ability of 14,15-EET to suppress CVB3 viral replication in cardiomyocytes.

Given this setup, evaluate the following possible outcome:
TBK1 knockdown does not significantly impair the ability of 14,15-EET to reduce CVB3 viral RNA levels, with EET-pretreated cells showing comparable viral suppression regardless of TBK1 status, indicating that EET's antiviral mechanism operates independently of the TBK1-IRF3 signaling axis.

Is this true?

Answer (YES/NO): NO